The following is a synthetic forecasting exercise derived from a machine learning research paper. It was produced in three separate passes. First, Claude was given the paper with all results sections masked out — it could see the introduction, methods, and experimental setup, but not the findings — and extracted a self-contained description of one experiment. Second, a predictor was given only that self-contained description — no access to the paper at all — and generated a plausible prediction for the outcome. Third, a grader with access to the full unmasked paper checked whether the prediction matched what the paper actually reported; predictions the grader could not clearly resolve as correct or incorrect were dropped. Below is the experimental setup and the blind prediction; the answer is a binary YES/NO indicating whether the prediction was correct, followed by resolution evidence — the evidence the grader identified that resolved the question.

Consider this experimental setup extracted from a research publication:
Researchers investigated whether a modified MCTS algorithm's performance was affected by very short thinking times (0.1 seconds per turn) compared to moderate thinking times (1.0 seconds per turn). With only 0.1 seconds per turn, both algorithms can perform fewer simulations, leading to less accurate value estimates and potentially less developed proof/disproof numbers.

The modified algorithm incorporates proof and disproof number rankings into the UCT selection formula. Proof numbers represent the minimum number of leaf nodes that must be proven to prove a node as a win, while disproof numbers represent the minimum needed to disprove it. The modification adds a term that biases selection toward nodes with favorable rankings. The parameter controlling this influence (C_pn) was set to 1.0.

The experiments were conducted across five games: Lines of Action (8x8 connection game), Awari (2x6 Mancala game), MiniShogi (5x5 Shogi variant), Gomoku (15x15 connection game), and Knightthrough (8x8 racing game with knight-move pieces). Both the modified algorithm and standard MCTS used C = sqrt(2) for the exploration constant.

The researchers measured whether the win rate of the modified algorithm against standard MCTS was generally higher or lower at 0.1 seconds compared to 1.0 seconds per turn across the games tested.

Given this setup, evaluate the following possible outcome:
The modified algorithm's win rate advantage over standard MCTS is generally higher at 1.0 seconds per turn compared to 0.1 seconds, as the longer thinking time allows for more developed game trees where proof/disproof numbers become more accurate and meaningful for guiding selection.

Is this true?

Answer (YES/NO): NO